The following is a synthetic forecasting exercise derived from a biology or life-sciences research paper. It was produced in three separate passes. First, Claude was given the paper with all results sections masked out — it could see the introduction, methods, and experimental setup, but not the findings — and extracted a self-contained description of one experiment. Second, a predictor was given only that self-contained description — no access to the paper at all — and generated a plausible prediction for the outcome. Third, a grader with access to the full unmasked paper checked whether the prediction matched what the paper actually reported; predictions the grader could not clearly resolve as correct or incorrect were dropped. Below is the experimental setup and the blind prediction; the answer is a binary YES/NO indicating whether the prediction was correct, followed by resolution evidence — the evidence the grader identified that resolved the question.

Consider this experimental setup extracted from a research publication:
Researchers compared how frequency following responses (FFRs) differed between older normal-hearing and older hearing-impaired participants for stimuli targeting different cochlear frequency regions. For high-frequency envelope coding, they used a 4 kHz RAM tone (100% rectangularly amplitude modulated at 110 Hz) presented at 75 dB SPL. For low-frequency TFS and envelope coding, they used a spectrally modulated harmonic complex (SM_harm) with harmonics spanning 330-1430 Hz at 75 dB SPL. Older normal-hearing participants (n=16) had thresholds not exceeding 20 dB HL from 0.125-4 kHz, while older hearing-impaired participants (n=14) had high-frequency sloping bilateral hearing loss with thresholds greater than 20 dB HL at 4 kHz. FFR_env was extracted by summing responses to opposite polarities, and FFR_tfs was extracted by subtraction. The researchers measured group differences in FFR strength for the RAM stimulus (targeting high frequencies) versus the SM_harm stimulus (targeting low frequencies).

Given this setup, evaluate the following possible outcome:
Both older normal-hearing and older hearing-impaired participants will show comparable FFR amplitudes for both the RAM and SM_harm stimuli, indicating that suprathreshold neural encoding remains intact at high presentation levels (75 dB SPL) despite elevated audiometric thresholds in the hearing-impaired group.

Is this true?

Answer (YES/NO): NO